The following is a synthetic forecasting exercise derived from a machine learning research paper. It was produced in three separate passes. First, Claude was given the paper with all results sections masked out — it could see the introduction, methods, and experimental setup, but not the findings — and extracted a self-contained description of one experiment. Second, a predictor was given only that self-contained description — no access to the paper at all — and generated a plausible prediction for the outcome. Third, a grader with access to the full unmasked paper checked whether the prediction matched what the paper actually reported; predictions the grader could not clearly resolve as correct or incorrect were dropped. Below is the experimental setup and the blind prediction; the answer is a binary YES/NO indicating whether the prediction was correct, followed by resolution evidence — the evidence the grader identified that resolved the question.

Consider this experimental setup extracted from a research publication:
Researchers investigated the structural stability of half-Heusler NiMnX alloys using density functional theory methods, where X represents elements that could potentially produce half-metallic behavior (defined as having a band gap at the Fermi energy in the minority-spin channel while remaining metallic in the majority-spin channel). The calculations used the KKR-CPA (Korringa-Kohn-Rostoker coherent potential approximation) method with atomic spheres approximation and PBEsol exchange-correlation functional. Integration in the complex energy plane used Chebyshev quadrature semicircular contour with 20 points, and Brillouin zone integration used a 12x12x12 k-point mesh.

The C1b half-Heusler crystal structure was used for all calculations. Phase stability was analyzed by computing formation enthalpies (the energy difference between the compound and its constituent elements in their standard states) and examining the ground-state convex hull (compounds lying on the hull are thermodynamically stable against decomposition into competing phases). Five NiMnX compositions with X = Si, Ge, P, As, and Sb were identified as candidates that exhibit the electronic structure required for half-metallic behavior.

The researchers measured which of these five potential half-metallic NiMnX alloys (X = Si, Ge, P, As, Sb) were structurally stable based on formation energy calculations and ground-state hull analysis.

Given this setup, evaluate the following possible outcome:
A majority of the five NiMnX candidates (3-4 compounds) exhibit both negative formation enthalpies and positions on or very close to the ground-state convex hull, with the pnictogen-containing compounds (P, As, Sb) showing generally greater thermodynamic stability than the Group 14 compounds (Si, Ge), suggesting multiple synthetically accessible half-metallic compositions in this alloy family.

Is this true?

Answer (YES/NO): NO